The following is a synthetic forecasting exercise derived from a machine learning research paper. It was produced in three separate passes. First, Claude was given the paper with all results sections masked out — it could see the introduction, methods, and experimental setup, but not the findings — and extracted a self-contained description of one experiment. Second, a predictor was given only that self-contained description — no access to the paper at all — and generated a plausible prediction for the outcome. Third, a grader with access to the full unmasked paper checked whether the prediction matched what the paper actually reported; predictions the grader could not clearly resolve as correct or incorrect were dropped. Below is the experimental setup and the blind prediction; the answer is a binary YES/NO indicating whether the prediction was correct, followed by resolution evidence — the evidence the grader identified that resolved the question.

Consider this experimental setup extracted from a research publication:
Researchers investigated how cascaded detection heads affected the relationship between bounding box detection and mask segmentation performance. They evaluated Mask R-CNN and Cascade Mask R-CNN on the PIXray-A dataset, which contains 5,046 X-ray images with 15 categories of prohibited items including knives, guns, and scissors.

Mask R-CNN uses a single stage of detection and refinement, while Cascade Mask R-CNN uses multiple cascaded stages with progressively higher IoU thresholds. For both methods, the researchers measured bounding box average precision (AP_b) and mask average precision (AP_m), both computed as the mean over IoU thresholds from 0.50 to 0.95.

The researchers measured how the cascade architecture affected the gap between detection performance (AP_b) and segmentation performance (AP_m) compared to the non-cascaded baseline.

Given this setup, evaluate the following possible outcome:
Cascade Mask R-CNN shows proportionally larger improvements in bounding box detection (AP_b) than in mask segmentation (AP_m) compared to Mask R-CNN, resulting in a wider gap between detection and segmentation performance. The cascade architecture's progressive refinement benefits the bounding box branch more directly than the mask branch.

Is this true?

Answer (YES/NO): YES